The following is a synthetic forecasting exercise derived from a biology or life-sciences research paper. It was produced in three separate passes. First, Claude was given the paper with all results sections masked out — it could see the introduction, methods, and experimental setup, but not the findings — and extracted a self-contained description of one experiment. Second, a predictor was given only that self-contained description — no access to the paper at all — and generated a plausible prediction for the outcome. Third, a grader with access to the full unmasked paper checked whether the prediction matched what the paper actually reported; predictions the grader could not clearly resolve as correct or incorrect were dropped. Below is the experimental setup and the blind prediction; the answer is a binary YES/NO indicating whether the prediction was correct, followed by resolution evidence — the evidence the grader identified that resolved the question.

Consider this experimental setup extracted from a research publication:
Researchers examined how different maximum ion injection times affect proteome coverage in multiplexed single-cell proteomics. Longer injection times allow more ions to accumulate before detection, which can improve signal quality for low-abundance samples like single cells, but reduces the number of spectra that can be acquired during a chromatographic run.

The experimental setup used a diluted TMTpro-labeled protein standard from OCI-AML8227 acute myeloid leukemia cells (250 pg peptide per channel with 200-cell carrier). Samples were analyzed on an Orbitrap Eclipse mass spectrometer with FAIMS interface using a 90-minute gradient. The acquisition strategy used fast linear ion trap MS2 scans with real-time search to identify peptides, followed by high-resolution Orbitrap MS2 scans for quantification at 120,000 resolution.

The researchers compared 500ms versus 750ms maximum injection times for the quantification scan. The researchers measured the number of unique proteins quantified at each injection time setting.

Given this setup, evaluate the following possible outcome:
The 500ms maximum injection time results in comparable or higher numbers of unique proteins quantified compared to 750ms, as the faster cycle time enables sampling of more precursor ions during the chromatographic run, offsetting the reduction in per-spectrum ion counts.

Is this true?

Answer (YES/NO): YES